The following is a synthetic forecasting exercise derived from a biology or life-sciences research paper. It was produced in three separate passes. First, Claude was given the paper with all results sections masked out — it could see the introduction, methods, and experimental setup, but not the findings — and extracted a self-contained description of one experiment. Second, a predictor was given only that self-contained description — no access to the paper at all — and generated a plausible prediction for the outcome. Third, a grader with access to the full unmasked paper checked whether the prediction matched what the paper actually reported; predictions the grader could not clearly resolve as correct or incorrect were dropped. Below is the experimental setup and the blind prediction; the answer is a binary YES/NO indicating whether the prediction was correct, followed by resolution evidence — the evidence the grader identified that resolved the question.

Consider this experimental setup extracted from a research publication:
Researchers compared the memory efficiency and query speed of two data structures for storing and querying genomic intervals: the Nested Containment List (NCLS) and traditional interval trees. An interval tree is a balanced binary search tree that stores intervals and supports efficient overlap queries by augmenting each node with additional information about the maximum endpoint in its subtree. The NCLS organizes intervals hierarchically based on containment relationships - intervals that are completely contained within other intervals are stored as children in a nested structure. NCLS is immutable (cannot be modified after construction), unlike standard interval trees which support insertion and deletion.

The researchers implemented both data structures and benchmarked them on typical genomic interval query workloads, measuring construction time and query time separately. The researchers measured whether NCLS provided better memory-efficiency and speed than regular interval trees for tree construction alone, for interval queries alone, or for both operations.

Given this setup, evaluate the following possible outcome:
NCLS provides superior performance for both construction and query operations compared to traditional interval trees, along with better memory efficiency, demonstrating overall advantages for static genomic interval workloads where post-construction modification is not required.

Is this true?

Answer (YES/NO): YES